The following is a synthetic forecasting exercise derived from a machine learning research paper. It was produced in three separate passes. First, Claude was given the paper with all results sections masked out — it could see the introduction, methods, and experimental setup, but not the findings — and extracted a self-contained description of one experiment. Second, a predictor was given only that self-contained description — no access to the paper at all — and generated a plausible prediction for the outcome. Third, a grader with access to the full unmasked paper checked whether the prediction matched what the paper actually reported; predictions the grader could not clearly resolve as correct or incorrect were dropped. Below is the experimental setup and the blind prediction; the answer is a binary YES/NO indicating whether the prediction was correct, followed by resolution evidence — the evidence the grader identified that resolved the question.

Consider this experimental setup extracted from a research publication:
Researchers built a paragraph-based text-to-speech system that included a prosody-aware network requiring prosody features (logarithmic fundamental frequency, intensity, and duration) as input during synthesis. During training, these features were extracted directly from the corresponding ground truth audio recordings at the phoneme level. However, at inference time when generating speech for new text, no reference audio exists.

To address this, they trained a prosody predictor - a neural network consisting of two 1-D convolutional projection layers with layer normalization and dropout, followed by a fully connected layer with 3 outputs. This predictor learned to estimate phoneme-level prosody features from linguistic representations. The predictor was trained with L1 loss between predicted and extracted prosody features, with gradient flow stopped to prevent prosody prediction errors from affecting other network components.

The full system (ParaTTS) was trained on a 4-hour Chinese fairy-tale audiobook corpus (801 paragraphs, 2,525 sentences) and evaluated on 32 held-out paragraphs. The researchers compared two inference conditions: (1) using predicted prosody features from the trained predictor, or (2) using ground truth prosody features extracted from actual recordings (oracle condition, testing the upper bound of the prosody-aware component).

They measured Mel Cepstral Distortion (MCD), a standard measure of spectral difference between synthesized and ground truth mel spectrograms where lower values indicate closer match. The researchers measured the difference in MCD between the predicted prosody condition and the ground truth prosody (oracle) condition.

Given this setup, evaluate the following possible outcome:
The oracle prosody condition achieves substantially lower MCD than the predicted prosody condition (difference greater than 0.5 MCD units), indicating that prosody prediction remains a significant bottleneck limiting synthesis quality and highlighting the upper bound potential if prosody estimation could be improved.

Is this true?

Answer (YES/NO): NO